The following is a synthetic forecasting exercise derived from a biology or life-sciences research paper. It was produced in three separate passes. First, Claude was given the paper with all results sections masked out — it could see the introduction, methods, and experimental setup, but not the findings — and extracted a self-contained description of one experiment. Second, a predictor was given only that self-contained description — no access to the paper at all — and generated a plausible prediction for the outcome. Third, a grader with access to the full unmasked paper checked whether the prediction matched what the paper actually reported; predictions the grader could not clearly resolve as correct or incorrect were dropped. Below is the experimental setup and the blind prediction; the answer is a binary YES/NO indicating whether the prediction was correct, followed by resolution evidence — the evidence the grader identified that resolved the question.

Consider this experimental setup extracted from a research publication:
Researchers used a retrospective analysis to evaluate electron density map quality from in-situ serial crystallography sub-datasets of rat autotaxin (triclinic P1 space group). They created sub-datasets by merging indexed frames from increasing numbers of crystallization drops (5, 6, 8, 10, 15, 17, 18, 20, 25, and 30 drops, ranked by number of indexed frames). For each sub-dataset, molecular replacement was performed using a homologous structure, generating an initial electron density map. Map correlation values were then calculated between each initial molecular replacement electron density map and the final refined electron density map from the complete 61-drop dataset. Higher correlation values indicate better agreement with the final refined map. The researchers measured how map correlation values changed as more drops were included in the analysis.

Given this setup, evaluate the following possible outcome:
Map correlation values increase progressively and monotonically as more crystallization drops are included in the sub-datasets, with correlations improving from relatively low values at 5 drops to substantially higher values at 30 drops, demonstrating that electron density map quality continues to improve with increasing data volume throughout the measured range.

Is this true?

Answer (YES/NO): NO